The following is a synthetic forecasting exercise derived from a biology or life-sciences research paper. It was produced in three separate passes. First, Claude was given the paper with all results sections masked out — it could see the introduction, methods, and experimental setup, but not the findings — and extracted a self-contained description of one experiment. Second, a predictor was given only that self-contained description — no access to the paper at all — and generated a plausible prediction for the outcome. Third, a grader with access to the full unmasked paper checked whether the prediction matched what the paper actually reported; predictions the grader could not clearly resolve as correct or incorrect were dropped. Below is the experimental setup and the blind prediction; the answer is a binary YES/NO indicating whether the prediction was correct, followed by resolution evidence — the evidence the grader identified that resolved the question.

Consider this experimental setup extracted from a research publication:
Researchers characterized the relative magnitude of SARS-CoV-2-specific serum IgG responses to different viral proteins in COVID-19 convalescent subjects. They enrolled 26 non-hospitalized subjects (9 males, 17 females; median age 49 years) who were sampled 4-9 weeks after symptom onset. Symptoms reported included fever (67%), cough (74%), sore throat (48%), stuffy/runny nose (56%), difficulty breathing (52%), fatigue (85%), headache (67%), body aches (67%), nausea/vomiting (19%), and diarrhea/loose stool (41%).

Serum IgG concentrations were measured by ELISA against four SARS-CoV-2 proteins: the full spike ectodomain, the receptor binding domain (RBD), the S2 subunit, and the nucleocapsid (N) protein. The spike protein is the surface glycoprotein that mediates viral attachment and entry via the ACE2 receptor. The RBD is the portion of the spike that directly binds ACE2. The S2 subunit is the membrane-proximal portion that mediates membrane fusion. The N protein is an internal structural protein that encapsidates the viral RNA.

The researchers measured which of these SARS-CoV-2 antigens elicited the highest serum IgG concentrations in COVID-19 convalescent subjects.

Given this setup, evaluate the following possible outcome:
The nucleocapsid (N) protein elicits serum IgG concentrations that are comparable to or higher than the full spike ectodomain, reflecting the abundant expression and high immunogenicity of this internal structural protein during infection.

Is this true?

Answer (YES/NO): NO